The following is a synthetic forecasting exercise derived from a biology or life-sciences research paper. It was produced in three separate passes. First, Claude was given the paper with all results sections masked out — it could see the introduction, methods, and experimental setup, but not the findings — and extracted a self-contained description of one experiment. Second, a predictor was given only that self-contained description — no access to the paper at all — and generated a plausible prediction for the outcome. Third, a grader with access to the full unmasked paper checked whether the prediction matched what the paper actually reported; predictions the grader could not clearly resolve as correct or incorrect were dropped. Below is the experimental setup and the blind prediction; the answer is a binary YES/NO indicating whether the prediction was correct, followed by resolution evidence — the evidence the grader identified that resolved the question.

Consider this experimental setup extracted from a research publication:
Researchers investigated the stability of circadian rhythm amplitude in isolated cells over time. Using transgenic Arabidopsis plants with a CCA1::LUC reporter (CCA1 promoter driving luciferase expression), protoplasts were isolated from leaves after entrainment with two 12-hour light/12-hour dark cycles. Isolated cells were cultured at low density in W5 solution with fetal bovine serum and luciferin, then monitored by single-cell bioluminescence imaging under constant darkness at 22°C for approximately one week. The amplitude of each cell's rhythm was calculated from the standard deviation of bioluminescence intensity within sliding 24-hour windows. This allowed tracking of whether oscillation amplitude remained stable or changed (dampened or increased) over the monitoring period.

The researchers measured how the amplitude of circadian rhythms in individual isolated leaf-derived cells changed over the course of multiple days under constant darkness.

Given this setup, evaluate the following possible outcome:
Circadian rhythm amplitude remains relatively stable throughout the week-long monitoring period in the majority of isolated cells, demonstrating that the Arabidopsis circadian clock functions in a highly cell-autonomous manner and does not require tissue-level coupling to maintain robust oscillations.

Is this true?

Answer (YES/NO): NO